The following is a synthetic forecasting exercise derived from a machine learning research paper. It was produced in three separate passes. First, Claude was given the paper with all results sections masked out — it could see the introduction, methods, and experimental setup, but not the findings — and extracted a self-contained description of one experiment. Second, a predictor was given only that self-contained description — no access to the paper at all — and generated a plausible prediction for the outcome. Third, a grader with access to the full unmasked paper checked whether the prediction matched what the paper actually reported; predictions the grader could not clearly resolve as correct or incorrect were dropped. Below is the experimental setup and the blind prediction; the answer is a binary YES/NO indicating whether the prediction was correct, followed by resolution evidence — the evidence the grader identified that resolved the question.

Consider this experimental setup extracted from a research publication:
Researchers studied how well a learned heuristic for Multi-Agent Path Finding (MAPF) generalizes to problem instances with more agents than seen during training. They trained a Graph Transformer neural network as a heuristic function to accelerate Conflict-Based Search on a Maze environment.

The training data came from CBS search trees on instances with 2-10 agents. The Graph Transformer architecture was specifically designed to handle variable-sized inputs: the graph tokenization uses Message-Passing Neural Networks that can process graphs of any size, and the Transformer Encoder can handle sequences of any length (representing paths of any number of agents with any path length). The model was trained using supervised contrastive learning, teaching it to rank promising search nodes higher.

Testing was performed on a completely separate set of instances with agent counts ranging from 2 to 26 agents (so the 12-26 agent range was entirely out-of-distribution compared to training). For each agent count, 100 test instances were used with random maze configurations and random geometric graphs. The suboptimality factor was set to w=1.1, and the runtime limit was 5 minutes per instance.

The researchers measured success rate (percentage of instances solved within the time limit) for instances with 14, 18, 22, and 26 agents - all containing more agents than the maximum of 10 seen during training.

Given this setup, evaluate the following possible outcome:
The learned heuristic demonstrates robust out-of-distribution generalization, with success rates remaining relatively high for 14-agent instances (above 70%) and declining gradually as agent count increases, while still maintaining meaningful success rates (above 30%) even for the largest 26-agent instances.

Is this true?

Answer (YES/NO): NO